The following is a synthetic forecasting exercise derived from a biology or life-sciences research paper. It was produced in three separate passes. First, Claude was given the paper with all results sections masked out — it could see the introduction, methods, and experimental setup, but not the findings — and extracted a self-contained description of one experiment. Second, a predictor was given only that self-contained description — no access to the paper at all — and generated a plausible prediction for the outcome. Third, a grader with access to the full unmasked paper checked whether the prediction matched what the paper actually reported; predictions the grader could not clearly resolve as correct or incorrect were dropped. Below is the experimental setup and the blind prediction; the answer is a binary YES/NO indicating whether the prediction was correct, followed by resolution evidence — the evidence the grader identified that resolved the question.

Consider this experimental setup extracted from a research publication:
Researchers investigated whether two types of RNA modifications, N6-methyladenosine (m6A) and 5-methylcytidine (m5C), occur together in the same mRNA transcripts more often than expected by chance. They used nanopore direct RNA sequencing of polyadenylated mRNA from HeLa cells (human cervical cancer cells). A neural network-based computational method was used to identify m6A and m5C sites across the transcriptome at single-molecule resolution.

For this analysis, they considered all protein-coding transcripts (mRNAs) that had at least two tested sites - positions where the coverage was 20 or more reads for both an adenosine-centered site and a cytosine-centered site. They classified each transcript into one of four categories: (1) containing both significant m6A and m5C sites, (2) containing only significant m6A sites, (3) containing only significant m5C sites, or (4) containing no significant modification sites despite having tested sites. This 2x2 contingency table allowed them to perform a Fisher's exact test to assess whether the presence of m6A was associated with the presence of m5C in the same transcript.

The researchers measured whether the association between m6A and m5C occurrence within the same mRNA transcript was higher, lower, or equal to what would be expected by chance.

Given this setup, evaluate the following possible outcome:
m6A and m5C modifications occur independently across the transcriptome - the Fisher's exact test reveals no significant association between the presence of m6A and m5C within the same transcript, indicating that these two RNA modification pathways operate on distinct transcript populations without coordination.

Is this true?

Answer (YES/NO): NO